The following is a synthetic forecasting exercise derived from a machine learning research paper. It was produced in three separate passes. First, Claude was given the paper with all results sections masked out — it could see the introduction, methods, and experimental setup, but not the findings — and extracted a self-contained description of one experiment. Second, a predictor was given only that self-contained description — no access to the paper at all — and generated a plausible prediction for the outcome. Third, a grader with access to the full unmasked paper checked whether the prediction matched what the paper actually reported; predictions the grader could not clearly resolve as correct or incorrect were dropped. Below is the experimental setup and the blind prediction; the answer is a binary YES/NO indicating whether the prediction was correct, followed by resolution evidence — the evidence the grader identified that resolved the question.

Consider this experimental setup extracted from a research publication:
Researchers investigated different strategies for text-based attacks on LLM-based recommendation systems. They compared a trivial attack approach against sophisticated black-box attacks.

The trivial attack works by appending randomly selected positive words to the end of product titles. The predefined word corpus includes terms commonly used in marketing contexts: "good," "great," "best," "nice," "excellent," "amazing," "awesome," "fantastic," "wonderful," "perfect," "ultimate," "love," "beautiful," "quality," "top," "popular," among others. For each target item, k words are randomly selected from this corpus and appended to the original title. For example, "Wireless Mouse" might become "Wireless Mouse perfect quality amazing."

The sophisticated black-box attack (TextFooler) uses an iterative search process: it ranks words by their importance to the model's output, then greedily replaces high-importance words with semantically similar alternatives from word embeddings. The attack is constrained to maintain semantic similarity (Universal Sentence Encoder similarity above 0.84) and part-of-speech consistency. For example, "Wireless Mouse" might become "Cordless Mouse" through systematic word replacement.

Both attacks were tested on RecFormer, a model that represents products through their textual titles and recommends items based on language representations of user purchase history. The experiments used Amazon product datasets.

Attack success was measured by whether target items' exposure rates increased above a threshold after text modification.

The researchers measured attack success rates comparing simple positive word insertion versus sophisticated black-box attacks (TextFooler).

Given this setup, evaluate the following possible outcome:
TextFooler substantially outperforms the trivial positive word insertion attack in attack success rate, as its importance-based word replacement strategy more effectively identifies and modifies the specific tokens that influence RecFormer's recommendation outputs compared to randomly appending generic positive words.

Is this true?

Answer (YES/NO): YES